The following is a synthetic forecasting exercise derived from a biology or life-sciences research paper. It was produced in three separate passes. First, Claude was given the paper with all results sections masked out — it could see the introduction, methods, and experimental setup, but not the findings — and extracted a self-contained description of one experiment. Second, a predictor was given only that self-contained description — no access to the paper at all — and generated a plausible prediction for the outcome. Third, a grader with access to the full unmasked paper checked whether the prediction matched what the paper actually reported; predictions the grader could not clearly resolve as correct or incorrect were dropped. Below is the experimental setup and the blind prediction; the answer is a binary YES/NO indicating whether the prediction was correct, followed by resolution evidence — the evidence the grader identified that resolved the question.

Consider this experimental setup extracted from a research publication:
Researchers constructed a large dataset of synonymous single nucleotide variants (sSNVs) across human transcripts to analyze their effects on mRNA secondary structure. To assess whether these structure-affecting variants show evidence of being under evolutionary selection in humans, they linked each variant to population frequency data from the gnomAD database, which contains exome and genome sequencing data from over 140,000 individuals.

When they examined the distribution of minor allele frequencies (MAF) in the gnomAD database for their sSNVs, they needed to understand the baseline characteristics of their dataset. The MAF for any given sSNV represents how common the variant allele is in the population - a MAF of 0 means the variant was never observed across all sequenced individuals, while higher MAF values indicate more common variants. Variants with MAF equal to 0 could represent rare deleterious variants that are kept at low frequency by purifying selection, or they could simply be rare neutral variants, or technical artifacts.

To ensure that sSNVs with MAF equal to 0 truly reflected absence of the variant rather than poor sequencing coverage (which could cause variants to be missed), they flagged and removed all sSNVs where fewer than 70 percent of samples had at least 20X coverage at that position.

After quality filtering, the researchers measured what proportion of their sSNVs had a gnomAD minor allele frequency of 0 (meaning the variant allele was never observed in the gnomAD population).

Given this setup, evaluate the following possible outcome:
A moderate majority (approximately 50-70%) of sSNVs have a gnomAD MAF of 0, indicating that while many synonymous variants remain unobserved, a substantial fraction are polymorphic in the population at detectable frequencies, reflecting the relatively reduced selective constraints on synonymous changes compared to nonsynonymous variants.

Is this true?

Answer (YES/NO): NO